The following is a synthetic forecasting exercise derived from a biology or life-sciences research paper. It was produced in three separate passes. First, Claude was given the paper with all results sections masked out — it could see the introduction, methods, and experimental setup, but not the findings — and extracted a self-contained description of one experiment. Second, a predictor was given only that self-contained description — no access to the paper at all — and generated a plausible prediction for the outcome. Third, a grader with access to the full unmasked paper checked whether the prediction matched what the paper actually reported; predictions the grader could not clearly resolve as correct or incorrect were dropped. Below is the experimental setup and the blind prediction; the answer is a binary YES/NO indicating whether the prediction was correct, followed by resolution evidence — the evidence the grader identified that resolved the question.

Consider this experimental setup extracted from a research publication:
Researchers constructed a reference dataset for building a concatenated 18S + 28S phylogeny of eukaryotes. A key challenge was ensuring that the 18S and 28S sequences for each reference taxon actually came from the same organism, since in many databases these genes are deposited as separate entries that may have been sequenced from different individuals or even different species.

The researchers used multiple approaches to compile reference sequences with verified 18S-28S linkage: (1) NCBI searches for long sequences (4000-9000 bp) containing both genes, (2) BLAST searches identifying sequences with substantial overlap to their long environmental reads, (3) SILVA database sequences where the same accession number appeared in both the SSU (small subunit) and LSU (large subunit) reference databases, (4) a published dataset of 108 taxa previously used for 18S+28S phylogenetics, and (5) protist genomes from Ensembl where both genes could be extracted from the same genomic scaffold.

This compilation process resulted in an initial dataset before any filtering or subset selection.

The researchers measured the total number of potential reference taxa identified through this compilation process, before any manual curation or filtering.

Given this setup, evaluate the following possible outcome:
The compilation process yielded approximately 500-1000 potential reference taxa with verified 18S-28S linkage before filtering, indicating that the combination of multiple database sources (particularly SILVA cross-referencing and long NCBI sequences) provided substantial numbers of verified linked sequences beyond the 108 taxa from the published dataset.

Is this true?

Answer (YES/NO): NO